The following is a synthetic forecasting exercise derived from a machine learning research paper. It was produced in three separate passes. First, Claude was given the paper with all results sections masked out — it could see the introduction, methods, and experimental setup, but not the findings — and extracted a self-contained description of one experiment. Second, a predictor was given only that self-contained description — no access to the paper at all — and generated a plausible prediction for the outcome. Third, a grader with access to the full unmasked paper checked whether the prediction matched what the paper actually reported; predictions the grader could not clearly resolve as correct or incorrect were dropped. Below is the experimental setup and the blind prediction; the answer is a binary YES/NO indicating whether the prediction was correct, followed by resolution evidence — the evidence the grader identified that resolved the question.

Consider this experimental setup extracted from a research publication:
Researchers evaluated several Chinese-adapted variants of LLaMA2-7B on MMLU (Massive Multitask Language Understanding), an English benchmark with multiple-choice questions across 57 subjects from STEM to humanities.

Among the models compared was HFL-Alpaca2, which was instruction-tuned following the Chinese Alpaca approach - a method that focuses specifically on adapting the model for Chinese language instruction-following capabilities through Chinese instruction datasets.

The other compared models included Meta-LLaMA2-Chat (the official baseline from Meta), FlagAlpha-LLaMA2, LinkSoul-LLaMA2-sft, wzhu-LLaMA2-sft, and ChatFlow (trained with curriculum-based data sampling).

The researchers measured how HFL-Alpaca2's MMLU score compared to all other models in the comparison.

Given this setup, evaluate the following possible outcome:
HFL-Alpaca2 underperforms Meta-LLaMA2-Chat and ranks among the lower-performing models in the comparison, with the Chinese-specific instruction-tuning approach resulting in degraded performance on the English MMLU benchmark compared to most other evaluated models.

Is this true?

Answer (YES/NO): YES